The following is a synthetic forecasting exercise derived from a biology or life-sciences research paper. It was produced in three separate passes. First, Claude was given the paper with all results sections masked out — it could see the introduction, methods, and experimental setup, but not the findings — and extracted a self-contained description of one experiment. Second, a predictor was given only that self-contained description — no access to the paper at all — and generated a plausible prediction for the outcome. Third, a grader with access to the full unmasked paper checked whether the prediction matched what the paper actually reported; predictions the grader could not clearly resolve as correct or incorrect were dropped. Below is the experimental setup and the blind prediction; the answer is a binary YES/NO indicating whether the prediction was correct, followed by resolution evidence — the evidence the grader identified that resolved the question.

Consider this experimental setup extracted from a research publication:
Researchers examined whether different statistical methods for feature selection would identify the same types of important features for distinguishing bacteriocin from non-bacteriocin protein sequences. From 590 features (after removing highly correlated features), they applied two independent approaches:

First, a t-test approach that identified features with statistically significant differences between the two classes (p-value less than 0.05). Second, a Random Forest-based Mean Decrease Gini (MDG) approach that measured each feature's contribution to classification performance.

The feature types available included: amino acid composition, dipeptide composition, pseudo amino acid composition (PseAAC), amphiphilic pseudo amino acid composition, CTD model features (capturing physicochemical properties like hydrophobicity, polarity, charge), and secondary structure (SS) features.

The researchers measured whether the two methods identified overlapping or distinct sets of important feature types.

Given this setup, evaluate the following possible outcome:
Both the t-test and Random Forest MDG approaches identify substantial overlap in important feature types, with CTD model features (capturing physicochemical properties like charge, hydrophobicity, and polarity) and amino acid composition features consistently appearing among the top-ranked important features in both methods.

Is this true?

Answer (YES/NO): NO